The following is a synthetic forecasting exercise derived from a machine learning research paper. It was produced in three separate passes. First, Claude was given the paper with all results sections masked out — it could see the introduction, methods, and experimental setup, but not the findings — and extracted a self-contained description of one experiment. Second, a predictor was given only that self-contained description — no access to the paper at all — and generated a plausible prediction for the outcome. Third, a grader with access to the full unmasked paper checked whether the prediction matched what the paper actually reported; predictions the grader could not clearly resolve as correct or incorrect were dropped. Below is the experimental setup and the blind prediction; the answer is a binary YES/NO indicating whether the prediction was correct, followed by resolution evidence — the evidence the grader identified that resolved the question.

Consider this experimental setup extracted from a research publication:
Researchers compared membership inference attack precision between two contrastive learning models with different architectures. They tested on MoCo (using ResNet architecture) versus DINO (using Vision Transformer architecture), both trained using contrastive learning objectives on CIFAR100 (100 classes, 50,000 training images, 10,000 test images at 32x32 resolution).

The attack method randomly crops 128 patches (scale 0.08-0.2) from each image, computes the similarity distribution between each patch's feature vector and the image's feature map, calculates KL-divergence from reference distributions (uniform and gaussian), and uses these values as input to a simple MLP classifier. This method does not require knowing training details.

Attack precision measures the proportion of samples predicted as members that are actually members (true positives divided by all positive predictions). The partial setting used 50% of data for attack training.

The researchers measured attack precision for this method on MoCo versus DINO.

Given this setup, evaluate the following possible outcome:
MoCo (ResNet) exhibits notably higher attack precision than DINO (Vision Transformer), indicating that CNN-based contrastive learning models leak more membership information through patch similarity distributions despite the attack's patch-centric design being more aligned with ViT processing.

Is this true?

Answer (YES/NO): YES